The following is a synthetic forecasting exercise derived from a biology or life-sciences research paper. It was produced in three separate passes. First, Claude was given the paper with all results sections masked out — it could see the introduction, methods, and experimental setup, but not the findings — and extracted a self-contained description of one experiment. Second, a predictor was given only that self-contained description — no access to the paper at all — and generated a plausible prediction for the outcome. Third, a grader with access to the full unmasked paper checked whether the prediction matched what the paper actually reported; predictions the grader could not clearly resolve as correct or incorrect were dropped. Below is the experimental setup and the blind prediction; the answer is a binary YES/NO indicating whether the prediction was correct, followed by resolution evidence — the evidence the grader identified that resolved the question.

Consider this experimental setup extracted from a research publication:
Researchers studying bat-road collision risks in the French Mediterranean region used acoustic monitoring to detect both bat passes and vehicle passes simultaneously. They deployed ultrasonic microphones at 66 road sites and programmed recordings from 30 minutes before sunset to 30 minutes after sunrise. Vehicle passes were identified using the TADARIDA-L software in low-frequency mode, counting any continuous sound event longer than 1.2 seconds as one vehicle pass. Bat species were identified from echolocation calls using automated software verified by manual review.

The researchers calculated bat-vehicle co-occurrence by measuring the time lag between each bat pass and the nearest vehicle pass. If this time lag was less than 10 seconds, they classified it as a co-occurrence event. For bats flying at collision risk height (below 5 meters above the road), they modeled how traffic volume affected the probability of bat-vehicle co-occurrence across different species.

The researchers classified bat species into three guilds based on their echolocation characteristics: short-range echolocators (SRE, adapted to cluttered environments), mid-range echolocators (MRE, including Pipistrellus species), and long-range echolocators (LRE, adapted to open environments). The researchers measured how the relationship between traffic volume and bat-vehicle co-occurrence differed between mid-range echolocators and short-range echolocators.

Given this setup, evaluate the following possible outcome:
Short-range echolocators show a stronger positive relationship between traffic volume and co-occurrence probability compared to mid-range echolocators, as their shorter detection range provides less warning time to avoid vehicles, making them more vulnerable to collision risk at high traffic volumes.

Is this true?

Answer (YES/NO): NO